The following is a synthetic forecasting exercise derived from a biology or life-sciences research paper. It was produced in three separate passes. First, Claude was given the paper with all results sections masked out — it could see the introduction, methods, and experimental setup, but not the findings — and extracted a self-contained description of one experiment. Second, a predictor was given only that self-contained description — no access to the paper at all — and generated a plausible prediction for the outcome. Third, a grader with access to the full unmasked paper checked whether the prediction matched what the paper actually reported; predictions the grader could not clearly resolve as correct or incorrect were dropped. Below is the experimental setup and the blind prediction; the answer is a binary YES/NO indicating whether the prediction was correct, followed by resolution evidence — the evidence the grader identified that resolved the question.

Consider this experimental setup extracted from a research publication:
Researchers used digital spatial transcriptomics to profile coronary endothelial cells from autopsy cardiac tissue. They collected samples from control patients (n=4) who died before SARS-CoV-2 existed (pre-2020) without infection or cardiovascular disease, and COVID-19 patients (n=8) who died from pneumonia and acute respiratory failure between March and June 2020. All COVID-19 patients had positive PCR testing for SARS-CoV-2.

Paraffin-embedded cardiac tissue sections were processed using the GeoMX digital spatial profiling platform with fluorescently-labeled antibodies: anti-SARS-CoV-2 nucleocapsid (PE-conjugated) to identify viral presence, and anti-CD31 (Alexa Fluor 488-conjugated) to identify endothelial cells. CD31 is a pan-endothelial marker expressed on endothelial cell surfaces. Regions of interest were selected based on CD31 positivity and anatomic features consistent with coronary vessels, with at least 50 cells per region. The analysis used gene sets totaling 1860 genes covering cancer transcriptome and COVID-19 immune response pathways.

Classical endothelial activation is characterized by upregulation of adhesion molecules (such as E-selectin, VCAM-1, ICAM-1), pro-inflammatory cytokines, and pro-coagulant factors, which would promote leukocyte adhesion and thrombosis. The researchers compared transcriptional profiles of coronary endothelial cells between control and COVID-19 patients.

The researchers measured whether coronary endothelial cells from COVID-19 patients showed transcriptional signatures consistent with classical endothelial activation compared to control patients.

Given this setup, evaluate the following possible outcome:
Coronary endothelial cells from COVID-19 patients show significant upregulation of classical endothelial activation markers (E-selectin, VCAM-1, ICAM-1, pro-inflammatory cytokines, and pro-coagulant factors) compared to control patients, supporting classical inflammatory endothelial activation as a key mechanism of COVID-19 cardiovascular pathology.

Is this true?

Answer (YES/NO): NO